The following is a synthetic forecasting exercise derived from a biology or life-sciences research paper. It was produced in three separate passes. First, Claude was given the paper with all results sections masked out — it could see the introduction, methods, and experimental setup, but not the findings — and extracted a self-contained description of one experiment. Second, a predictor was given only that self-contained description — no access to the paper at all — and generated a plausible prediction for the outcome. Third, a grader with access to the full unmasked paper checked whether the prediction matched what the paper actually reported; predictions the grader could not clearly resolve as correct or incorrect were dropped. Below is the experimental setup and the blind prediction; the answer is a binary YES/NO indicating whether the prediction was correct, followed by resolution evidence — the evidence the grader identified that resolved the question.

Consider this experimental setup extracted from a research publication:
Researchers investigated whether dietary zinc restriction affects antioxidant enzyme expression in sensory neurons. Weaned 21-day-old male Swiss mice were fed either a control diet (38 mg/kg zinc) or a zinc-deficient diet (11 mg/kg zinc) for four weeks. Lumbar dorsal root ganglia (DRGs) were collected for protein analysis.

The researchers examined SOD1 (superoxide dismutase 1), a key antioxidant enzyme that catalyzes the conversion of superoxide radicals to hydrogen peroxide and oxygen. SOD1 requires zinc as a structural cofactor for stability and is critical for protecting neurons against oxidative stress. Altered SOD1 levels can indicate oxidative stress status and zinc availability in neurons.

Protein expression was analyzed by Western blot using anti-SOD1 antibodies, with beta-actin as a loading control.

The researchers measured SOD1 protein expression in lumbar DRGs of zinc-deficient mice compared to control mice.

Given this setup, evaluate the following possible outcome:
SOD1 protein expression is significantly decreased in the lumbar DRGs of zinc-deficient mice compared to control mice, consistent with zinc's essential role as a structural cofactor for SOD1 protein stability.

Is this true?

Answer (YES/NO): NO